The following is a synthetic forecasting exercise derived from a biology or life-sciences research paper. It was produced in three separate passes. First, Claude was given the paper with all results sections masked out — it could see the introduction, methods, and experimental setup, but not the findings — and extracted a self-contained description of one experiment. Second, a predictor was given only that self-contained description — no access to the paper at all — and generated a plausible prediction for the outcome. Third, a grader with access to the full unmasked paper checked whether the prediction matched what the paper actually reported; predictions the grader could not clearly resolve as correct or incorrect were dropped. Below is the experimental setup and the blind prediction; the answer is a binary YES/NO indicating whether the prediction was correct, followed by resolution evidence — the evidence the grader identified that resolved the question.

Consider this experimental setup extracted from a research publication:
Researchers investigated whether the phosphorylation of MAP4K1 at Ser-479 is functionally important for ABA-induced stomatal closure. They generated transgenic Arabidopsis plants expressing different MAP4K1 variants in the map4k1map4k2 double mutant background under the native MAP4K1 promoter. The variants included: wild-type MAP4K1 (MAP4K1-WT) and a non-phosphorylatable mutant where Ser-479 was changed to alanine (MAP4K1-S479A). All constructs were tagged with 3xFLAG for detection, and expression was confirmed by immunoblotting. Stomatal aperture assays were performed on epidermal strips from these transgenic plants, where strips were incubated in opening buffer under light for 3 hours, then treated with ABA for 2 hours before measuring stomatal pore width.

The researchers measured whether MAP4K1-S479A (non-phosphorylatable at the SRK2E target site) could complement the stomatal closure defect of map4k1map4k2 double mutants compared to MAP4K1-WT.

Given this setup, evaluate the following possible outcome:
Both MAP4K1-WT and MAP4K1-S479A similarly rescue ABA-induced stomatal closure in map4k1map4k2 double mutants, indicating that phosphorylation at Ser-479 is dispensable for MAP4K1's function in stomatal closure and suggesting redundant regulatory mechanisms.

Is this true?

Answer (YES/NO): NO